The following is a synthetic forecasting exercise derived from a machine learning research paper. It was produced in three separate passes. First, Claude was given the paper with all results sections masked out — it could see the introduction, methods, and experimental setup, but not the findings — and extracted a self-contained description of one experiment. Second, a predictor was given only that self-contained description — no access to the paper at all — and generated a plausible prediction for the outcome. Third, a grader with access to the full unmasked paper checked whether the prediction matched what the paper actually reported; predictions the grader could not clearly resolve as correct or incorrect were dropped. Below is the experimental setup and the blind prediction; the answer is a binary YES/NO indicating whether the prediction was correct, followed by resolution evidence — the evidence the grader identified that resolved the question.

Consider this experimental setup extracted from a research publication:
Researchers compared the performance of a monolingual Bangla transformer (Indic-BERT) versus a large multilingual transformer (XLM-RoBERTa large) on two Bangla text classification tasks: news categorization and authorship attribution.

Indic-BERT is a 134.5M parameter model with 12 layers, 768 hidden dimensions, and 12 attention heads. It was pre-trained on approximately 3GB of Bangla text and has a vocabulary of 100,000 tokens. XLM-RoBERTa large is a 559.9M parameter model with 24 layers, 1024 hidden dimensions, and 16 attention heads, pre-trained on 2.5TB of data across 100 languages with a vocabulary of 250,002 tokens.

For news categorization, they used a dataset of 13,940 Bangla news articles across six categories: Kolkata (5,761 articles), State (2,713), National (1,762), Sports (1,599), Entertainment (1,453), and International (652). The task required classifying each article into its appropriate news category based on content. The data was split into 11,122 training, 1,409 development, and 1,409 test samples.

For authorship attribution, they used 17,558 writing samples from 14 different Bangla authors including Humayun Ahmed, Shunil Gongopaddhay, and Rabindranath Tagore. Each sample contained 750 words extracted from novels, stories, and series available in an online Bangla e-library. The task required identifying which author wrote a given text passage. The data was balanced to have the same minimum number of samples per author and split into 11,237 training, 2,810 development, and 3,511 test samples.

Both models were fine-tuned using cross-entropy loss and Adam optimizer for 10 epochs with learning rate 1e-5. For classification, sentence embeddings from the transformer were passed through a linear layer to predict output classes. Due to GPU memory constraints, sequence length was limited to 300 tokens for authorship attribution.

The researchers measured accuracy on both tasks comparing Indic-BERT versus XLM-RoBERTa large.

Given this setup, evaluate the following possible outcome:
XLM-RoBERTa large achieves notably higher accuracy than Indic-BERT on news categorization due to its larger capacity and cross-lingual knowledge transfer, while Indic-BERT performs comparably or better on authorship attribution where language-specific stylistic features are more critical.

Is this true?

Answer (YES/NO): NO